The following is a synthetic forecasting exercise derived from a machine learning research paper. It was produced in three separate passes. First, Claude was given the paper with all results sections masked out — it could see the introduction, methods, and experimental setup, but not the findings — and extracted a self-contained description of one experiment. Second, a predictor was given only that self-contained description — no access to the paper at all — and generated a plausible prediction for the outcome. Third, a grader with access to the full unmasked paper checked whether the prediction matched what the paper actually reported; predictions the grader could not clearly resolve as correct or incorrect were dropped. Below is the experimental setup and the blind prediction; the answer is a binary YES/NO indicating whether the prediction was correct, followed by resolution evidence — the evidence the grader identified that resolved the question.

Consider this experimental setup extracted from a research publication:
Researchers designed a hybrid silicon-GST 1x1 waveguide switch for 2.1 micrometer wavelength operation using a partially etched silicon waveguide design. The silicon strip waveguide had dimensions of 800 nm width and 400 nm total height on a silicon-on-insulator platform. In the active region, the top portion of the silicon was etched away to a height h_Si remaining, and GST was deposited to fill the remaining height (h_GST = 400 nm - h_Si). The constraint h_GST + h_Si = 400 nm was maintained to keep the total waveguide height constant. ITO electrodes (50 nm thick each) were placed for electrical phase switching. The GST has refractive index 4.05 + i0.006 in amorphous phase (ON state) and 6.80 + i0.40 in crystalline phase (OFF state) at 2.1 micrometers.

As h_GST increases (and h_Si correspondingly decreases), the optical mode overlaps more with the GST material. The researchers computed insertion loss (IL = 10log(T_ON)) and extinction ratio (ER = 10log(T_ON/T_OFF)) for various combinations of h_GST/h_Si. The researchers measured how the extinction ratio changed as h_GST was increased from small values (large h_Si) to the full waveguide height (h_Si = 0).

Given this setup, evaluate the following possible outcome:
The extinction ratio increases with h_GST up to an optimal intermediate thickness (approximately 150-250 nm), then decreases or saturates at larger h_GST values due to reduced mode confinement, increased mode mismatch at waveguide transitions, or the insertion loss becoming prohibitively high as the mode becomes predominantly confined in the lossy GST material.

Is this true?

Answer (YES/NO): NO